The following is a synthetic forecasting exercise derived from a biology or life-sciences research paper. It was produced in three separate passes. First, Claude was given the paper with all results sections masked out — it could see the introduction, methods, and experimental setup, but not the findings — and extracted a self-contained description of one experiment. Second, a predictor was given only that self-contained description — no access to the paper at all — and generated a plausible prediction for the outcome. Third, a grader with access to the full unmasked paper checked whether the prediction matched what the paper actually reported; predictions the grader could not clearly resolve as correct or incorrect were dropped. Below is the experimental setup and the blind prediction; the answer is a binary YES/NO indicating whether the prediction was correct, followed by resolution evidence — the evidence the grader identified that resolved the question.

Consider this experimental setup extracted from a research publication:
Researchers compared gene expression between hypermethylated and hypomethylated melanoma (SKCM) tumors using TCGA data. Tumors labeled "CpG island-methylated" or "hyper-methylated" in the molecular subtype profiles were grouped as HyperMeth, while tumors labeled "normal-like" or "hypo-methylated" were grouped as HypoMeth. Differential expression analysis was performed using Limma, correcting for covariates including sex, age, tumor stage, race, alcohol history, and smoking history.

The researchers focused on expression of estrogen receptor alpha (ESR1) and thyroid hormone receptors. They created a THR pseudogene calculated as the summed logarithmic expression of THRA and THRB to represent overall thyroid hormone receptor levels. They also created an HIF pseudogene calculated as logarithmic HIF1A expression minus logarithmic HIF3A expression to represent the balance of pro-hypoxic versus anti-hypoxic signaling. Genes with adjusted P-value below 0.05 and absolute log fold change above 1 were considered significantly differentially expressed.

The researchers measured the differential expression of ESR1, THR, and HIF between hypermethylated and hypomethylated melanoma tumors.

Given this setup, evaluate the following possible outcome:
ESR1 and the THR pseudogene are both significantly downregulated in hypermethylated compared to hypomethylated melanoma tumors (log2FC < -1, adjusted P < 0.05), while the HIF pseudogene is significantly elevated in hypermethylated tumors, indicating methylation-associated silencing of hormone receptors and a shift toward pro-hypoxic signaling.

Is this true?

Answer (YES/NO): NO